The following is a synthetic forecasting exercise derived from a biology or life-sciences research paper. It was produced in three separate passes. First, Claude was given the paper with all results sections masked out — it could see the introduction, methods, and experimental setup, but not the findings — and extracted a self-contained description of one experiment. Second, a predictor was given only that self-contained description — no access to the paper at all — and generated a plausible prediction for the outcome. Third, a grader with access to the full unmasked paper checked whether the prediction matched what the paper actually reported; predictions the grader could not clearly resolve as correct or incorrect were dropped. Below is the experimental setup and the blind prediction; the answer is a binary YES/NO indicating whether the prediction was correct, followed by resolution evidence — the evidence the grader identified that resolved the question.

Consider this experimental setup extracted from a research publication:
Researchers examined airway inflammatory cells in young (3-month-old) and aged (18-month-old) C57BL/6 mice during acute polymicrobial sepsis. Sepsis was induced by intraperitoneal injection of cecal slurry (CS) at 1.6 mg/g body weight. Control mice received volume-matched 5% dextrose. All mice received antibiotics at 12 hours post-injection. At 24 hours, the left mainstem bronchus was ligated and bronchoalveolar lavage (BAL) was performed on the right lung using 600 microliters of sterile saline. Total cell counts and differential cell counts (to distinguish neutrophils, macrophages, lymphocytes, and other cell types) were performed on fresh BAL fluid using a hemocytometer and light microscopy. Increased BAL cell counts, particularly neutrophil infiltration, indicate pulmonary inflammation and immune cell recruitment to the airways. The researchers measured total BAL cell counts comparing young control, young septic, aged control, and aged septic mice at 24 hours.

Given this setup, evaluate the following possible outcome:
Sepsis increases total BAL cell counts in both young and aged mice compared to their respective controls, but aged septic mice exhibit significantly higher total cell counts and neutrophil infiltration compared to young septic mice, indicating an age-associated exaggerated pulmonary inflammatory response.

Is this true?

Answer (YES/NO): NO